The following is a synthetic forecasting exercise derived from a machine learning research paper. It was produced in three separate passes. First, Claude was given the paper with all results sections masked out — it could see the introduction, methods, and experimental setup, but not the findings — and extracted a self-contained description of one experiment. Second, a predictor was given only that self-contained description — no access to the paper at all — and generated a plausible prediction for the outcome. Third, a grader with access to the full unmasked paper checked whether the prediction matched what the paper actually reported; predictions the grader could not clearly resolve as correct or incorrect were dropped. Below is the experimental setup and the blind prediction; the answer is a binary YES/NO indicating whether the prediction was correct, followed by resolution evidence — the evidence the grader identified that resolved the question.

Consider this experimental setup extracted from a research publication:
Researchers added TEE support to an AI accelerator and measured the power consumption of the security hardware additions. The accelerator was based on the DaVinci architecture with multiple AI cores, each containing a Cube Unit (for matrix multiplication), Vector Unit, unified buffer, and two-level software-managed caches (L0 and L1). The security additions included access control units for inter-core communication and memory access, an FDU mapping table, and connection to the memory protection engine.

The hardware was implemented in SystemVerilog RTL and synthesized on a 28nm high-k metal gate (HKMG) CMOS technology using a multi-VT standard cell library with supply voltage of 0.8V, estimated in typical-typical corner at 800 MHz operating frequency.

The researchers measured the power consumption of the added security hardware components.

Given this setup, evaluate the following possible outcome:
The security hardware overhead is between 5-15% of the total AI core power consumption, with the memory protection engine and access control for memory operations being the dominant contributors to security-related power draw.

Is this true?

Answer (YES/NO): NO